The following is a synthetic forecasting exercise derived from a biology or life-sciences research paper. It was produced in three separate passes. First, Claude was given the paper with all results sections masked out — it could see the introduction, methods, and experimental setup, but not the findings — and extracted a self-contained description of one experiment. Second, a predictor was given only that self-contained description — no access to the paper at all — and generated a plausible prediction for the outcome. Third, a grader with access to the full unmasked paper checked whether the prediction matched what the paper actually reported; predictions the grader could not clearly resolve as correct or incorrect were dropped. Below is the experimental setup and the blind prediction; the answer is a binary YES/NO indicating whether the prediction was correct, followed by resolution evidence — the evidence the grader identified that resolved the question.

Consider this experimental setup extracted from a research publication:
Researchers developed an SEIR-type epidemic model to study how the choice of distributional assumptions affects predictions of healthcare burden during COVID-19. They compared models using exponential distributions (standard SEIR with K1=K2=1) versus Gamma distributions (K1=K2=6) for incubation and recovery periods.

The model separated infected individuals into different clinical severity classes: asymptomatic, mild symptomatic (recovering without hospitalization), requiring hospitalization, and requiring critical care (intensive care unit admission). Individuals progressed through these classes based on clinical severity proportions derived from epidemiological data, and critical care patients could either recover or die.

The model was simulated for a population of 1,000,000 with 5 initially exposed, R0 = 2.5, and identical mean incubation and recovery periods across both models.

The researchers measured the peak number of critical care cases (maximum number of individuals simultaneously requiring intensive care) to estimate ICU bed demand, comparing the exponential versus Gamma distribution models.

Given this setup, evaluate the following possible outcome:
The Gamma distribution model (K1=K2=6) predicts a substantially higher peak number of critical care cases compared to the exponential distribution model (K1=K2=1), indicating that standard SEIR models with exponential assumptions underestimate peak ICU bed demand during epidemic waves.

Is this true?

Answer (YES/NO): YES